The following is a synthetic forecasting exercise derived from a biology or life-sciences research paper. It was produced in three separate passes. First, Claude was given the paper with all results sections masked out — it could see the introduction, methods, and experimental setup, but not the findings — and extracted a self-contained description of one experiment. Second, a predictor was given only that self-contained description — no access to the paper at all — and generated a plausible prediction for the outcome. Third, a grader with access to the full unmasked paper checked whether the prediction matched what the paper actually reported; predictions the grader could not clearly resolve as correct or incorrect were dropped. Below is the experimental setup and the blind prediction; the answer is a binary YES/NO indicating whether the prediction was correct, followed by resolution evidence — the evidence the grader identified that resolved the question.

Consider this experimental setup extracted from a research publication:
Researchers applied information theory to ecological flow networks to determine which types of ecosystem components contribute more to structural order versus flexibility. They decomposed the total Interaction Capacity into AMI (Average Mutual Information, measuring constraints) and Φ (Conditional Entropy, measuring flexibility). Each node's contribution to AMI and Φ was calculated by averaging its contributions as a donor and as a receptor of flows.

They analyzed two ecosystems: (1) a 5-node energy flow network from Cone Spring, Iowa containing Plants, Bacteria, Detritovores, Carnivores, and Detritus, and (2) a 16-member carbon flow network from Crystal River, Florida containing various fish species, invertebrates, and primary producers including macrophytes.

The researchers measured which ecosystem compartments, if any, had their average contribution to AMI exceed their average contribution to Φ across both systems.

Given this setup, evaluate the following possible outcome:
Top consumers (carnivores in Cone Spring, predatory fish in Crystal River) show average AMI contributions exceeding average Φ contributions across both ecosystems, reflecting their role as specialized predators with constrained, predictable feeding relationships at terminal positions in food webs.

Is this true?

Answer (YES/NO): NO